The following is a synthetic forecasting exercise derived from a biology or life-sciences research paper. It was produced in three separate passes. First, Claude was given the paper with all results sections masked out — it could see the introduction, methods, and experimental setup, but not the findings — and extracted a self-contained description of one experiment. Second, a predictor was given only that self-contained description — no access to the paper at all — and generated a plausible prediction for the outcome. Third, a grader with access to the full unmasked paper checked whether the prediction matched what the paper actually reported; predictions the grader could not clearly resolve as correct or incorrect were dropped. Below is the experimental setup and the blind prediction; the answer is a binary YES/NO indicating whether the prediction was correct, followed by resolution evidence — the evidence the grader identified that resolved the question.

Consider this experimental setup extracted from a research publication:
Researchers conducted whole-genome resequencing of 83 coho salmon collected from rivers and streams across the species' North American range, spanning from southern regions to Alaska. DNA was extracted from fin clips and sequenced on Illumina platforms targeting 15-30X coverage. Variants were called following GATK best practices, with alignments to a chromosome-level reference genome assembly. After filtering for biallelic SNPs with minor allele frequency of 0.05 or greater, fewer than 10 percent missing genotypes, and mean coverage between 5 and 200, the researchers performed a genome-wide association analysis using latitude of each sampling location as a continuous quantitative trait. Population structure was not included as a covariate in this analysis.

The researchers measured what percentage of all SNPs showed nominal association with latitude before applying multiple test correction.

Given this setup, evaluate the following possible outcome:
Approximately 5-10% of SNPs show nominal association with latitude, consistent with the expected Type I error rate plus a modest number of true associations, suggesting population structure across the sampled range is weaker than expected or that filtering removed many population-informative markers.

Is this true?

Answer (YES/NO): NO